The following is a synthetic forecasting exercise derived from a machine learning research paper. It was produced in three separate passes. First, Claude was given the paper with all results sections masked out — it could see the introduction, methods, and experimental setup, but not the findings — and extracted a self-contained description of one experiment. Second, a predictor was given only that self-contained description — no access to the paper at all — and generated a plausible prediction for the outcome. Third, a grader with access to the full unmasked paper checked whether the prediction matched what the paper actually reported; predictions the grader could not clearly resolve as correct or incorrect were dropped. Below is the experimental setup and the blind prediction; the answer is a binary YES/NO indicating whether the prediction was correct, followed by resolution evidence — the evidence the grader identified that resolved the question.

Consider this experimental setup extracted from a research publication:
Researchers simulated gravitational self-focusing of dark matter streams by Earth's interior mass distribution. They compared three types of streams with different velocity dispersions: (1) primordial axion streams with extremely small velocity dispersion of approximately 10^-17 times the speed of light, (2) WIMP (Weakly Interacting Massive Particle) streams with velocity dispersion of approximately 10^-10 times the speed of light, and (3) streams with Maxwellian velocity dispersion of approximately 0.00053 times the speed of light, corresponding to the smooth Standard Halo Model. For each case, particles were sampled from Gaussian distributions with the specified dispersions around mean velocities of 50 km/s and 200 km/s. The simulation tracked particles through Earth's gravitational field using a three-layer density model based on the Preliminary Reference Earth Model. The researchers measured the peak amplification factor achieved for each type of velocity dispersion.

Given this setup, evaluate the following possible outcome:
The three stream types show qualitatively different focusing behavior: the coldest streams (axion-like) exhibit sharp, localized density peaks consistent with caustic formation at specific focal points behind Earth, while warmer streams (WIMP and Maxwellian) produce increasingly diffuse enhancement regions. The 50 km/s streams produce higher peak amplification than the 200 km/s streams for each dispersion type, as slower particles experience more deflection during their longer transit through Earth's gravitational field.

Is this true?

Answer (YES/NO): NO